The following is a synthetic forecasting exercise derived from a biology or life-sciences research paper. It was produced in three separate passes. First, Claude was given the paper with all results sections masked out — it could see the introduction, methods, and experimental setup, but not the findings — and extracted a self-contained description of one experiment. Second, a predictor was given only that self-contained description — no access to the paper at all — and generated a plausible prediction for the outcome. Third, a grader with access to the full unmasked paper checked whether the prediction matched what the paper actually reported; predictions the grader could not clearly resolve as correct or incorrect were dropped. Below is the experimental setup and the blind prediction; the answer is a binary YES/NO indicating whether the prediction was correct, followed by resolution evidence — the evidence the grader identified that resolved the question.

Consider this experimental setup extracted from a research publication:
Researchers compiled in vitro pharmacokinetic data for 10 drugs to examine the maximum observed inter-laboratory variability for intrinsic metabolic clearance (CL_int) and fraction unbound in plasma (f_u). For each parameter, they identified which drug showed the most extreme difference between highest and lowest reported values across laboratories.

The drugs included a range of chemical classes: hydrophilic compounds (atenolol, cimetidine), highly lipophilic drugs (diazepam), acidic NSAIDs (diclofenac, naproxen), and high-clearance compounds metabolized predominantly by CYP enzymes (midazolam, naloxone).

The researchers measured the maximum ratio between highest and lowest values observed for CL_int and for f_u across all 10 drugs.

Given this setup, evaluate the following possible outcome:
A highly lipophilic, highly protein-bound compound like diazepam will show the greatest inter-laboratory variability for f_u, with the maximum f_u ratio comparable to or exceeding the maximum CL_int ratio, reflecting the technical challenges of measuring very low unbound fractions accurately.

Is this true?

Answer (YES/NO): NO